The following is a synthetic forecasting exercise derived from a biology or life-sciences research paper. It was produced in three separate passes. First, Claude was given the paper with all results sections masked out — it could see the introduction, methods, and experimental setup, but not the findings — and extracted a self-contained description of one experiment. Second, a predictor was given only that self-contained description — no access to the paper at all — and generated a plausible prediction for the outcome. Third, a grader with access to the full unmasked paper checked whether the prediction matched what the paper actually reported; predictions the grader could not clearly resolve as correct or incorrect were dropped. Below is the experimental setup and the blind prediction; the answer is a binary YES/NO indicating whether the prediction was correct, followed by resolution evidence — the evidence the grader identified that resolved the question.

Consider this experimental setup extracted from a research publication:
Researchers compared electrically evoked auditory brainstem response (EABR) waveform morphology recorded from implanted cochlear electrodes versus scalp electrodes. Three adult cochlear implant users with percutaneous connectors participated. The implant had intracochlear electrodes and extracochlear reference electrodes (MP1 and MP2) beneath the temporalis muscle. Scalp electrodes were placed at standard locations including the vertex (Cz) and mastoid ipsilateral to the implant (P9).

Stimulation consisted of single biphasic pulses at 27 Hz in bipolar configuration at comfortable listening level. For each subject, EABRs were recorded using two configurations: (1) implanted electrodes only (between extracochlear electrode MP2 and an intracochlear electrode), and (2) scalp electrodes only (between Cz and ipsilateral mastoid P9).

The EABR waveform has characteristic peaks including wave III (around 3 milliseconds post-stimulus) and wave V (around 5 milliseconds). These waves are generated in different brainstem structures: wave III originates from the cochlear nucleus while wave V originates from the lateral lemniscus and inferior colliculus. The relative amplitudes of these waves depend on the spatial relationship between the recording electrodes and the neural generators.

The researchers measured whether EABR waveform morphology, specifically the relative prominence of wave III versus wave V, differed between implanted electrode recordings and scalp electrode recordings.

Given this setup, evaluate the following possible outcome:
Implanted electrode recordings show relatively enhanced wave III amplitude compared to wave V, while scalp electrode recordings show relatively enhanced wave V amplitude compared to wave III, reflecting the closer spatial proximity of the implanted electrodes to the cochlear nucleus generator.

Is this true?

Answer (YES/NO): YES